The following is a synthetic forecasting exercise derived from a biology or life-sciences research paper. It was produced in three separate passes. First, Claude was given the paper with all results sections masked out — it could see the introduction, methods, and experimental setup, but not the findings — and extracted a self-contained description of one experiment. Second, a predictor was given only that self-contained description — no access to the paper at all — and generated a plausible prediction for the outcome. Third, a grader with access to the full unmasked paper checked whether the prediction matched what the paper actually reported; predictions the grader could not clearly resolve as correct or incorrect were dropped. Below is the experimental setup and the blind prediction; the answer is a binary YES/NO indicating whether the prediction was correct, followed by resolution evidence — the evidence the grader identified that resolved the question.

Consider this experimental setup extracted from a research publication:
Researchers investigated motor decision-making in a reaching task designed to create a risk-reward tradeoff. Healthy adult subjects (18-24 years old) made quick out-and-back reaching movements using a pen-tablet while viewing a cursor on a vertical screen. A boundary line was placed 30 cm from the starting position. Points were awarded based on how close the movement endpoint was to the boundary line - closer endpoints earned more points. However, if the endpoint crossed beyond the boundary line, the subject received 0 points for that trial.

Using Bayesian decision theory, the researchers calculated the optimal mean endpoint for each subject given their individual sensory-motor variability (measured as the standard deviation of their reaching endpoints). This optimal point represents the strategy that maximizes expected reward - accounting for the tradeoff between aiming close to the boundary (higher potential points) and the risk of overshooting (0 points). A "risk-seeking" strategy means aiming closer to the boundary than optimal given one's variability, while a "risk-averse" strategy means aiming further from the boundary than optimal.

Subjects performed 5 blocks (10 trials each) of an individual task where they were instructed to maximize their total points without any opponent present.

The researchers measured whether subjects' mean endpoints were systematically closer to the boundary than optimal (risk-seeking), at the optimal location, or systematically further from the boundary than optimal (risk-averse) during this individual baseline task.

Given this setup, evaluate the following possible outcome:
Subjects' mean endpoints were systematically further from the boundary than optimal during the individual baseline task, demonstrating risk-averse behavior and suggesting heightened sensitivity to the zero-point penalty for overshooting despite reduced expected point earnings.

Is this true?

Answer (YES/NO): NO